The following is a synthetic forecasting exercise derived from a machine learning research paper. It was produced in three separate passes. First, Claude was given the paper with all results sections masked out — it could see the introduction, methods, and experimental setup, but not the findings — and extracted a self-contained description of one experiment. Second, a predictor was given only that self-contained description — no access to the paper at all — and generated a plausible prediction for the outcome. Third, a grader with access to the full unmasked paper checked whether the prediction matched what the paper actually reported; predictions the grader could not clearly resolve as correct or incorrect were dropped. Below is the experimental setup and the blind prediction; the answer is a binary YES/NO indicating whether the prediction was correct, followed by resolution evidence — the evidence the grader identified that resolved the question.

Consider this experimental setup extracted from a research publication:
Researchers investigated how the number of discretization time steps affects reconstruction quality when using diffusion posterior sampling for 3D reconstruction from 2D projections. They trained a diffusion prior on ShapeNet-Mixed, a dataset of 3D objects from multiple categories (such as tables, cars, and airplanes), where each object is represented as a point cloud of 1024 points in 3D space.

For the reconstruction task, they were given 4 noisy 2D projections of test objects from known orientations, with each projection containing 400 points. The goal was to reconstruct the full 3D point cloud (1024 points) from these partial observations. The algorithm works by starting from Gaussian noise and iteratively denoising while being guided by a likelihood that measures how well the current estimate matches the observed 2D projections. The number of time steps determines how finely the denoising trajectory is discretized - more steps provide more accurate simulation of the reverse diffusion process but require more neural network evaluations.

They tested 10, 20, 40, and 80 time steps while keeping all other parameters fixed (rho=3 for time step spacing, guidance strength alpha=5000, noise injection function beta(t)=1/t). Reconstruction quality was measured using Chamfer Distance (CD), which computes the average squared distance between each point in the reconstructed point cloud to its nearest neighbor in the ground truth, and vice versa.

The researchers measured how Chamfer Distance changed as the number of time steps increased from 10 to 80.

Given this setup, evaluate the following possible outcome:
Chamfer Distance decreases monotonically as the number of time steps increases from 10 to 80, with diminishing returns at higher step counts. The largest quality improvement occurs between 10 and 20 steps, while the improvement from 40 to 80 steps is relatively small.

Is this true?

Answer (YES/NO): YES